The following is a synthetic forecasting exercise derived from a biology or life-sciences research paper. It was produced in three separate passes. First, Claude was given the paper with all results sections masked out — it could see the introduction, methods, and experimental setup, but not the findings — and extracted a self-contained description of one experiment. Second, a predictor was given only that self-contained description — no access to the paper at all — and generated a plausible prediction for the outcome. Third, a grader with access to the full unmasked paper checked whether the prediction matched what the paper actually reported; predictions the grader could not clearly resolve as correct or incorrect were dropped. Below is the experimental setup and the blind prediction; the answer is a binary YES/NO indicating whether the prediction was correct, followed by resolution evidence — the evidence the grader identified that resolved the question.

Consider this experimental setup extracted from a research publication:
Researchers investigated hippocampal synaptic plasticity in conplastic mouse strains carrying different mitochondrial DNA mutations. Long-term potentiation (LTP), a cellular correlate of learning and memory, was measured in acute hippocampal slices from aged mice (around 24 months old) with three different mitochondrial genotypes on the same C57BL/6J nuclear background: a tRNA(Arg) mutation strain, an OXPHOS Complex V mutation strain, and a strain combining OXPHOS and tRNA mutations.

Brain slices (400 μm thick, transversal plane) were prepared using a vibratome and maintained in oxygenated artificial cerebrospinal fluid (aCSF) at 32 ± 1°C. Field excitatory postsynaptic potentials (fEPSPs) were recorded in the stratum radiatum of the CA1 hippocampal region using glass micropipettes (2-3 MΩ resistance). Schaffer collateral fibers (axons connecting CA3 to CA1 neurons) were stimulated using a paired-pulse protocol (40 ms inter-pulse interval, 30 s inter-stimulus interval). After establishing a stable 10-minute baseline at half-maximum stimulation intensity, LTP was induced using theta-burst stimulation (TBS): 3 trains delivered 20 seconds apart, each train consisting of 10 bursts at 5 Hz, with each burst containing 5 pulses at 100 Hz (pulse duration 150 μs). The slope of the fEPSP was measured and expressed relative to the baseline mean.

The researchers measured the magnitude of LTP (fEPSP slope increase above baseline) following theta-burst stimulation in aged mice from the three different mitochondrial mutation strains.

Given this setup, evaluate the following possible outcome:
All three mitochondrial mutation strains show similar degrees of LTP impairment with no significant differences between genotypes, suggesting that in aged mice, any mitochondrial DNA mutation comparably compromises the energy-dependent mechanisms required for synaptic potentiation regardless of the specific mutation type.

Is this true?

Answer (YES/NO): NO